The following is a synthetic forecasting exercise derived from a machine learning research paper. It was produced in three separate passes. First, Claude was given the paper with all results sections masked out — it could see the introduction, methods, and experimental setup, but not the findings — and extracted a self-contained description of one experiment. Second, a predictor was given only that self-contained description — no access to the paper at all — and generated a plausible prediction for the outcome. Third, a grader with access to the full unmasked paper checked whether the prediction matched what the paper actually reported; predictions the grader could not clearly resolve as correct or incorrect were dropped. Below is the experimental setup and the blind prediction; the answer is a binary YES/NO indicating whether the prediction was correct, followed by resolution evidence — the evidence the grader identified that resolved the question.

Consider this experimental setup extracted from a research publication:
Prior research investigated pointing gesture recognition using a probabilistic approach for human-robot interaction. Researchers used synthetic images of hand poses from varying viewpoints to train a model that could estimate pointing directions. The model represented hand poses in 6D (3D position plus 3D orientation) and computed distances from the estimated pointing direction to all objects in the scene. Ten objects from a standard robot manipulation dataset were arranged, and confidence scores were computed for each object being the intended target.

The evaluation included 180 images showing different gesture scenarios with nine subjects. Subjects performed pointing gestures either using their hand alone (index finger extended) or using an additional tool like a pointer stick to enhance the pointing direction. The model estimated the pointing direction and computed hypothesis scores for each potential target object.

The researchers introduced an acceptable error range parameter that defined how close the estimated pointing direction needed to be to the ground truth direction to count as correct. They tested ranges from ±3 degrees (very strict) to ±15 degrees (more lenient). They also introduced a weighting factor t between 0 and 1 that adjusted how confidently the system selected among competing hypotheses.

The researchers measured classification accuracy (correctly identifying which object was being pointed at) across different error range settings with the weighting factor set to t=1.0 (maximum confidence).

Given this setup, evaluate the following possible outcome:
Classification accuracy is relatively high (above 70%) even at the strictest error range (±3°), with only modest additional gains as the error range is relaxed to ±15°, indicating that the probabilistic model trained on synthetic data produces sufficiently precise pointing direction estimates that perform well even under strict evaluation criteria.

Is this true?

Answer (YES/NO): NO